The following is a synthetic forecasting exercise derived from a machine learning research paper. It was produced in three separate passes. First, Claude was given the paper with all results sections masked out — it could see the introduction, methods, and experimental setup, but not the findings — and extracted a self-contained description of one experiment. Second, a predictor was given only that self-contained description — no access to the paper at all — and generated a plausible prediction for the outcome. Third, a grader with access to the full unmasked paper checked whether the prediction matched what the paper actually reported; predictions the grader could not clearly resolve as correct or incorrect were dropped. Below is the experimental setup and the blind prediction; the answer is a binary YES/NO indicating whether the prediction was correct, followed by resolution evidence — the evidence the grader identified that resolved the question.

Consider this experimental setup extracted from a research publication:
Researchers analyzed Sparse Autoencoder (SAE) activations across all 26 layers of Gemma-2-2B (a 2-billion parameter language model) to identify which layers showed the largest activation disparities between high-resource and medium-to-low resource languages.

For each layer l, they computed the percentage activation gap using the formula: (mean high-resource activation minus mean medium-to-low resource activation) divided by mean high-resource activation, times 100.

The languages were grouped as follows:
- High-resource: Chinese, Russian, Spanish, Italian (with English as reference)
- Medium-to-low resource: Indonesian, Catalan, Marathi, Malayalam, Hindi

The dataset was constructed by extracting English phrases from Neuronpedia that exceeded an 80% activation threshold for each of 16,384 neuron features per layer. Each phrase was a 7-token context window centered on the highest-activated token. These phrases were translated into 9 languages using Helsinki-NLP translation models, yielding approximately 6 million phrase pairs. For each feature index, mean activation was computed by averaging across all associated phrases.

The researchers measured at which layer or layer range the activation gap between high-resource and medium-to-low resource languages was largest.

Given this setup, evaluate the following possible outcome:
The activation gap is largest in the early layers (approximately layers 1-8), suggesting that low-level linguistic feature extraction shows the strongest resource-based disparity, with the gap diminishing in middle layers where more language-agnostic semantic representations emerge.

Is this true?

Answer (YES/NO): YES